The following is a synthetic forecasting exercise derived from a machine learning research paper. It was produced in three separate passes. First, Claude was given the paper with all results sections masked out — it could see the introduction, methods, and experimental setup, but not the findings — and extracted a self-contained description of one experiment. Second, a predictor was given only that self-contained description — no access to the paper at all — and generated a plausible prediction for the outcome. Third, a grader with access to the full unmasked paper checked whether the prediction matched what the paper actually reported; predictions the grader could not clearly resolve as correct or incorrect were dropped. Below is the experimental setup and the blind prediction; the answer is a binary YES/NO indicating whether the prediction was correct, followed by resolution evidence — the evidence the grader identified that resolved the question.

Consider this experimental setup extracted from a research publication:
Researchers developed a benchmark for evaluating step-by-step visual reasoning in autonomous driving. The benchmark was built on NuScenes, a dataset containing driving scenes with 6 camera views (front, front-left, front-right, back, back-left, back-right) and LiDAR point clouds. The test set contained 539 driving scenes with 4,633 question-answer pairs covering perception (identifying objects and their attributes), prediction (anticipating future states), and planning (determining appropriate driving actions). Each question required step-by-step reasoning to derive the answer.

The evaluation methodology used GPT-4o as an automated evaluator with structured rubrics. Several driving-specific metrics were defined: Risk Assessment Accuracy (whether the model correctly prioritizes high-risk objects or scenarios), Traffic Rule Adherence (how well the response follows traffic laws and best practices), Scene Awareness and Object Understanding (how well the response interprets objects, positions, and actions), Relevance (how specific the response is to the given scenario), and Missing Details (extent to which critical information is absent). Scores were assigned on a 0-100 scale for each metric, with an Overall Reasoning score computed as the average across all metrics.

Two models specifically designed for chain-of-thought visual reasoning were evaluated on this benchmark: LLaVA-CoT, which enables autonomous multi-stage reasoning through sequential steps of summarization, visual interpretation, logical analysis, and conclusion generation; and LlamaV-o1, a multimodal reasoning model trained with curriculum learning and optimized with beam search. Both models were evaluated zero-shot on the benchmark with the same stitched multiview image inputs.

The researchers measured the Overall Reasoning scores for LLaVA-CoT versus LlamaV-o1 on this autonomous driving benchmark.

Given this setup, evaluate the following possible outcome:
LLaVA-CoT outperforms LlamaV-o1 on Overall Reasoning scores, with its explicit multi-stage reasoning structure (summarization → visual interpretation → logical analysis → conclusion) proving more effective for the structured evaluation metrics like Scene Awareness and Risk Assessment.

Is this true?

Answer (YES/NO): NO